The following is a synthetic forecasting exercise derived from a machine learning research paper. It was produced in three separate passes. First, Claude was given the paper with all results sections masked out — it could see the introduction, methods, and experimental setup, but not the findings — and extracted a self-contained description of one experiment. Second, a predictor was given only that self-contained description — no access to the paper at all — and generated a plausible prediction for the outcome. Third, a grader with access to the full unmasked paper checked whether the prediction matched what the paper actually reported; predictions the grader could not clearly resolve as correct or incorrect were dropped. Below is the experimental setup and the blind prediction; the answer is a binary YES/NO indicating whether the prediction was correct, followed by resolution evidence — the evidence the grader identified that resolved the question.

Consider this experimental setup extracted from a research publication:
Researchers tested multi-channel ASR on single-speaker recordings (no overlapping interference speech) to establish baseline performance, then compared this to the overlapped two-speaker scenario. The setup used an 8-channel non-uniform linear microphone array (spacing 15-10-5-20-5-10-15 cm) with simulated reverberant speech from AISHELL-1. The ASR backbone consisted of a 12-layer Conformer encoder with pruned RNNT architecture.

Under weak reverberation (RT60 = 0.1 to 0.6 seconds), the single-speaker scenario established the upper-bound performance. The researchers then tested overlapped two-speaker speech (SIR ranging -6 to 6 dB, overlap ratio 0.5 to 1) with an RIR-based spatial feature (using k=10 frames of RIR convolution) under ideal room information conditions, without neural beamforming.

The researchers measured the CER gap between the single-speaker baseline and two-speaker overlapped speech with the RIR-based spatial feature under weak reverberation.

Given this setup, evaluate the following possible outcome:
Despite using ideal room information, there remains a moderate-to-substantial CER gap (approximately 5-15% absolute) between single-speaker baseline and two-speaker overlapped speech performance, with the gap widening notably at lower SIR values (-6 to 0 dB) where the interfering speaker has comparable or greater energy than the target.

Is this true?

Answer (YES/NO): NO